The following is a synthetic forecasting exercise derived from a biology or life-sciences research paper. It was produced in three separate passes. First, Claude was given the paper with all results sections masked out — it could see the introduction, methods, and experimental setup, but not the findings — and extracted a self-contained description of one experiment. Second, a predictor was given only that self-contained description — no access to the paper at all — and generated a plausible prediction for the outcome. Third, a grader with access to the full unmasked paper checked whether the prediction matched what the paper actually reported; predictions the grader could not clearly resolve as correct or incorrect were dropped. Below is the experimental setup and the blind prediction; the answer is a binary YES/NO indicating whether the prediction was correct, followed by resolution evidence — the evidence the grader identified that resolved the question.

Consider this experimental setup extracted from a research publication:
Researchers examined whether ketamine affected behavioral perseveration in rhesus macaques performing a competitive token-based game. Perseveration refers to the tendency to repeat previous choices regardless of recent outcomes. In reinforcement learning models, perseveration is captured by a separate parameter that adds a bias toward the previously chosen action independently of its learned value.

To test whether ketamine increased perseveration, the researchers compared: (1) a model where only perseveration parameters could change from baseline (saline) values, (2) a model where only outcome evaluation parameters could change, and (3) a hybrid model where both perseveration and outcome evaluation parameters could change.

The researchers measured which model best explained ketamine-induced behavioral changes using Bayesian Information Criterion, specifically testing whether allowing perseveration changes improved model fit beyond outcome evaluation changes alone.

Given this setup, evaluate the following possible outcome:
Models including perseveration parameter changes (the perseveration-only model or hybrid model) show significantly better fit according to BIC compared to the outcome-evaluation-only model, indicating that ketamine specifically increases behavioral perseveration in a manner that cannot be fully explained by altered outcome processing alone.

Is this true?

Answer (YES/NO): NO